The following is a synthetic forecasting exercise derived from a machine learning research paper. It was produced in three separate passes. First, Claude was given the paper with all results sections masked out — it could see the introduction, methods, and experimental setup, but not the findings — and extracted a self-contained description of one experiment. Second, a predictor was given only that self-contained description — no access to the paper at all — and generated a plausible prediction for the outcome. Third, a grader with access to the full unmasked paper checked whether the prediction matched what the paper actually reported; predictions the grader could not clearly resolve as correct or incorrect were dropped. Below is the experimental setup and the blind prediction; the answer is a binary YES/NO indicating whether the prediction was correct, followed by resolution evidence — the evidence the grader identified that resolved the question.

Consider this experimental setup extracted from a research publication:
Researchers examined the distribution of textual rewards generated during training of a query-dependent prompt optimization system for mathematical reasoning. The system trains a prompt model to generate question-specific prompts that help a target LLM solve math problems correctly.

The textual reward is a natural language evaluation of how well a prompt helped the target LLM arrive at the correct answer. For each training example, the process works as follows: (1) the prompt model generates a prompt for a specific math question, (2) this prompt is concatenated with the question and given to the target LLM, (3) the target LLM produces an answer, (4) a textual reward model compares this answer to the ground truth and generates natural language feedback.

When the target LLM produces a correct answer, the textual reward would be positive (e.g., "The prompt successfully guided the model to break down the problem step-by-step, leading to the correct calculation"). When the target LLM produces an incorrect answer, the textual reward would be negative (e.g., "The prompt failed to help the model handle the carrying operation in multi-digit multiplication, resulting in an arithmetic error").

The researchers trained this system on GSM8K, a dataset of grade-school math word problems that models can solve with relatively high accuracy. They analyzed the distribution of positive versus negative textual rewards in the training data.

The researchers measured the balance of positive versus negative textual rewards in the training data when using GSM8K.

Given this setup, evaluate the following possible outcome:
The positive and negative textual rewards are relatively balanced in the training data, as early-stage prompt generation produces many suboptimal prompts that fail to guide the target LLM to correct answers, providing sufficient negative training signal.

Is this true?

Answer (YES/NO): NO